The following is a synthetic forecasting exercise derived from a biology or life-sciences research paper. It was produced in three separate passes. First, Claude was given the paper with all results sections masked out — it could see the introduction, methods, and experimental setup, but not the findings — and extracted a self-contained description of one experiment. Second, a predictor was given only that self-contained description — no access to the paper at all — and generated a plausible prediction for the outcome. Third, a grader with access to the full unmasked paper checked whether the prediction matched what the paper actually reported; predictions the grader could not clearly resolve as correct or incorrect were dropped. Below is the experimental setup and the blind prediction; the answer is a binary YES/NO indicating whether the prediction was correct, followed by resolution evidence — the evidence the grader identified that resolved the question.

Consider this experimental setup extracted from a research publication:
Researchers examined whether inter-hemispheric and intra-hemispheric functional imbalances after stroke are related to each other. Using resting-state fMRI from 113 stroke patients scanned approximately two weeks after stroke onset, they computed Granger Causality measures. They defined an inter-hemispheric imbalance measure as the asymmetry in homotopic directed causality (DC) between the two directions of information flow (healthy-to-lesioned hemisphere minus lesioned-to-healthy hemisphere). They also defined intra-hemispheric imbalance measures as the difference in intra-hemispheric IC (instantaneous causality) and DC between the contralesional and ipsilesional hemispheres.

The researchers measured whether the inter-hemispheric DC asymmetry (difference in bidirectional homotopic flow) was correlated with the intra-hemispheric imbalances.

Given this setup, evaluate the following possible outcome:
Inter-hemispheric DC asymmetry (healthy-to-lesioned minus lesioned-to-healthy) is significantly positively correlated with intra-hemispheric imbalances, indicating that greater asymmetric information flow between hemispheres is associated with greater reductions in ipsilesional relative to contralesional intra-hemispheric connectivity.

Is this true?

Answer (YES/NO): YES